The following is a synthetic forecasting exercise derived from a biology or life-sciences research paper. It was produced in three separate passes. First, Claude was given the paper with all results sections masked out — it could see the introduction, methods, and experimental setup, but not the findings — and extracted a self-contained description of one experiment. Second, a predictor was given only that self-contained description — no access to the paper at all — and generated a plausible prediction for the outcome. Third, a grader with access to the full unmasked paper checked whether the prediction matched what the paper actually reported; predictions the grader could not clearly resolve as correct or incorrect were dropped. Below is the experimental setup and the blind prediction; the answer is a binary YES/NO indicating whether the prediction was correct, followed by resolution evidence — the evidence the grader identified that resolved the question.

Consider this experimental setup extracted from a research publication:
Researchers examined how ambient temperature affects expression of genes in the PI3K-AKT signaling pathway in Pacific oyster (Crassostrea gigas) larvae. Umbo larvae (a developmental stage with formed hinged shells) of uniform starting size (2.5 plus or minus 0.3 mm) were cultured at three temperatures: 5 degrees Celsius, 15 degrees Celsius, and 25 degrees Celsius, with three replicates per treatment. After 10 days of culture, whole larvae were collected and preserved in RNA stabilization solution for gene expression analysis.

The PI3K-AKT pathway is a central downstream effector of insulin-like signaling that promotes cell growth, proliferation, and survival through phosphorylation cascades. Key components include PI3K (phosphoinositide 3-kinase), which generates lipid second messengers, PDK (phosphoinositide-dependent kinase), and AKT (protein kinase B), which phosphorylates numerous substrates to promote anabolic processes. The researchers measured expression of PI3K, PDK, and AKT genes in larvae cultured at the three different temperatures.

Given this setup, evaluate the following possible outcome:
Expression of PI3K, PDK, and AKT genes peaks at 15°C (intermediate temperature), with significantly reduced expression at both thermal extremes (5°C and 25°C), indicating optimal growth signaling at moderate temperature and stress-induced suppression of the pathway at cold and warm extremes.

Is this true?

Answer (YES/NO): NO